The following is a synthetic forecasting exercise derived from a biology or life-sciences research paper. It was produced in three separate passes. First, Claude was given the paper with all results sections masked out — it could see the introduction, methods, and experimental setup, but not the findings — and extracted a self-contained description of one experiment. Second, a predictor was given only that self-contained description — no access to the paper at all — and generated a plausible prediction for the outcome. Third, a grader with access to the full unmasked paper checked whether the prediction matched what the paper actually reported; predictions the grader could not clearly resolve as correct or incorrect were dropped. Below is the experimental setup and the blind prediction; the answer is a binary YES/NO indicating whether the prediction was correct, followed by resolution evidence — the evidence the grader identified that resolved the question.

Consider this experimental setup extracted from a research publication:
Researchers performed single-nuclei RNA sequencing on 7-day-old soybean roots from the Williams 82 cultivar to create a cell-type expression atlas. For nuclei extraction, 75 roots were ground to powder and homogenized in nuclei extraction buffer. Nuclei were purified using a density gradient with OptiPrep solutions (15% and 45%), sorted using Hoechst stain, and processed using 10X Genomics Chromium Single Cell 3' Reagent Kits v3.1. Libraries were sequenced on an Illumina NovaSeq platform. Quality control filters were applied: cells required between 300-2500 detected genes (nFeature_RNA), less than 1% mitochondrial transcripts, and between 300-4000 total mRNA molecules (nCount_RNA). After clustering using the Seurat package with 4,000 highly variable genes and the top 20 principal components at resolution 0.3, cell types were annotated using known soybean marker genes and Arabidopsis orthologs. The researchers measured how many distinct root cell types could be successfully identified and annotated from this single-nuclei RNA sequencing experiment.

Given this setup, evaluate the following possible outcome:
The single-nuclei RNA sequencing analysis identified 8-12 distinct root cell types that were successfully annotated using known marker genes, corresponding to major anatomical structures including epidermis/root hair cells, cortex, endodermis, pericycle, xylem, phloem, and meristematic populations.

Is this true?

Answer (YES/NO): NO